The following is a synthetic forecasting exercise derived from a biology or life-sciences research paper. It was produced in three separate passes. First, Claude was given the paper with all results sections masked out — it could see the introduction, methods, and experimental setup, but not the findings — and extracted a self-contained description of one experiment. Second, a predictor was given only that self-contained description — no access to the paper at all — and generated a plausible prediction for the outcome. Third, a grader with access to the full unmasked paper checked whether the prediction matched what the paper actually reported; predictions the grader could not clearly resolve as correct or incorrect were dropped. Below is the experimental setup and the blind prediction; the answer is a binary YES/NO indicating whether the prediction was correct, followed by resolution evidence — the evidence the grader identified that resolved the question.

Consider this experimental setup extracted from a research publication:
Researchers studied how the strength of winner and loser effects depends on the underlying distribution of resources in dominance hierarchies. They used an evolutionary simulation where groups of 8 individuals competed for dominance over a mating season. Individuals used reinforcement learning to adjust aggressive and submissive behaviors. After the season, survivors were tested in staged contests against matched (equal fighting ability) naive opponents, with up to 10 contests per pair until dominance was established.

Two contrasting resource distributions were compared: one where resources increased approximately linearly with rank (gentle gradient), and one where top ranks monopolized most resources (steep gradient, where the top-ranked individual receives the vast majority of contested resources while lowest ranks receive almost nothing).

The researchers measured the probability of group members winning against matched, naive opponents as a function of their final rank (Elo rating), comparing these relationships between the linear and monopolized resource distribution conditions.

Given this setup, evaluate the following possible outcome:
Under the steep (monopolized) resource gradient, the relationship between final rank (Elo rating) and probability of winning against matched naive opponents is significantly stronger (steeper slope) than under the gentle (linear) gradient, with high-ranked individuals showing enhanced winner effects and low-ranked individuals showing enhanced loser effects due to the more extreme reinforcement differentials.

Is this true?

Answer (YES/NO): YES